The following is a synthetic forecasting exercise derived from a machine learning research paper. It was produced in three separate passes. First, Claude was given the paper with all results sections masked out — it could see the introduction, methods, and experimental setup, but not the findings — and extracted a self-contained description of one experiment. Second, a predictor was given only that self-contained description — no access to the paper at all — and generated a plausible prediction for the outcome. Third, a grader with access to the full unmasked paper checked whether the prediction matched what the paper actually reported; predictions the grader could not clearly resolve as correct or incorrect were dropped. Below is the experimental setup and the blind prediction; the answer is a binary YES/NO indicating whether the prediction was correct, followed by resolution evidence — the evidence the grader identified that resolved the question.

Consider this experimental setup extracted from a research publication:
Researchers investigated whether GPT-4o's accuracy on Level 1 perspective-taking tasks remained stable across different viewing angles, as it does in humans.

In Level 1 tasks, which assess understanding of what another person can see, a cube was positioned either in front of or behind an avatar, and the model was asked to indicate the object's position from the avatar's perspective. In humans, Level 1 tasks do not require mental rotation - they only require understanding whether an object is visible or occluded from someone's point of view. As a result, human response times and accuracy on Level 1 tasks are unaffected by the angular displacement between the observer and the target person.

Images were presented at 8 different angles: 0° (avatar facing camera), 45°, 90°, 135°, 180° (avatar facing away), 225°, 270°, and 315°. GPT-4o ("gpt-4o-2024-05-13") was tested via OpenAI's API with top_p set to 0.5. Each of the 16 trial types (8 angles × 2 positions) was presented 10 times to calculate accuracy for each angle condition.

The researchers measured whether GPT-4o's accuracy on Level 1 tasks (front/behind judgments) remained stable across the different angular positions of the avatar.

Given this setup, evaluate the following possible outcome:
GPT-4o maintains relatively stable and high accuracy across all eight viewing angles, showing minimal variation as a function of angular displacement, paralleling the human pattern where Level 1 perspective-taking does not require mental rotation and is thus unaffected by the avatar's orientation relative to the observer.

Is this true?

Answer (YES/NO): NO